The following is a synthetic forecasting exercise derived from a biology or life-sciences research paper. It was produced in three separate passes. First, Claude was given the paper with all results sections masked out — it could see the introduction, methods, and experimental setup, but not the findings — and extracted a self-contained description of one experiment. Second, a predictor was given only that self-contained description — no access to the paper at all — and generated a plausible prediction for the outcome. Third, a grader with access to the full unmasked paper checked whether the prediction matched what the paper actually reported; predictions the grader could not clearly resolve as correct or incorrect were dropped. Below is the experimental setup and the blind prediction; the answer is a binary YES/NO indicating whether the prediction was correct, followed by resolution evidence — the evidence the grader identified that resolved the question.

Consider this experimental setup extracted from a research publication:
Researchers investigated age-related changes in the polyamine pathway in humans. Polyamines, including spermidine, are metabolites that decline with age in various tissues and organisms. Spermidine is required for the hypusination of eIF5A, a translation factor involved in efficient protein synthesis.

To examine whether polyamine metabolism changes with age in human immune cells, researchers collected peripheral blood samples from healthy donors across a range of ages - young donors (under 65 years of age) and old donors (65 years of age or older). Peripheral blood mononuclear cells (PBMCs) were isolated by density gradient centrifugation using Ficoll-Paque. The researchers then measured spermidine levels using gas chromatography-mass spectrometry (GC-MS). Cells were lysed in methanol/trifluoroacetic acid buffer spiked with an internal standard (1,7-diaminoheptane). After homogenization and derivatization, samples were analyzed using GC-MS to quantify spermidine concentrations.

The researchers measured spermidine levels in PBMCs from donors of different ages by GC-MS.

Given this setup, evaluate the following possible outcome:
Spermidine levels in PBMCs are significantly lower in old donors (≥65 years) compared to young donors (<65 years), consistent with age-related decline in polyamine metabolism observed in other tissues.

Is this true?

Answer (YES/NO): YES